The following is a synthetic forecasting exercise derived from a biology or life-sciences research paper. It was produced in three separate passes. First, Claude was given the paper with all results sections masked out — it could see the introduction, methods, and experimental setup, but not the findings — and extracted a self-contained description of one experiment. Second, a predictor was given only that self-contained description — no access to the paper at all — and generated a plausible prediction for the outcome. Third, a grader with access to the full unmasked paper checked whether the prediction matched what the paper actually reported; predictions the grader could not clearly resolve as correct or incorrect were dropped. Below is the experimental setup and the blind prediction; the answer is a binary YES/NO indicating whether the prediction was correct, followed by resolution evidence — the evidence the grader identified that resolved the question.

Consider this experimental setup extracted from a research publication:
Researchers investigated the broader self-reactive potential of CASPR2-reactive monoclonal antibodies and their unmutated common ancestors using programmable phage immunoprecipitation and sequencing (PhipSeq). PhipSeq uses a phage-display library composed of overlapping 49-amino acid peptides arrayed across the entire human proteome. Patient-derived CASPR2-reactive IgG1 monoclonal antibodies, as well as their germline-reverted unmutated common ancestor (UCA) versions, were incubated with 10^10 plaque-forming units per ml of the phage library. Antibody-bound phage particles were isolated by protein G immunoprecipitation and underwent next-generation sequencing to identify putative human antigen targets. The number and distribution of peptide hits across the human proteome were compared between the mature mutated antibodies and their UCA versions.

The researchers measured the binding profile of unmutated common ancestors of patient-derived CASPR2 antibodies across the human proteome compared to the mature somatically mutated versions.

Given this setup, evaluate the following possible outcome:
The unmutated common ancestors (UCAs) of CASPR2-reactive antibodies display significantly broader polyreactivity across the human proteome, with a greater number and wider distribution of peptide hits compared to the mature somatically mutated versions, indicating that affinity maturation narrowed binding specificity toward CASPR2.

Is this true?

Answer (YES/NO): NO